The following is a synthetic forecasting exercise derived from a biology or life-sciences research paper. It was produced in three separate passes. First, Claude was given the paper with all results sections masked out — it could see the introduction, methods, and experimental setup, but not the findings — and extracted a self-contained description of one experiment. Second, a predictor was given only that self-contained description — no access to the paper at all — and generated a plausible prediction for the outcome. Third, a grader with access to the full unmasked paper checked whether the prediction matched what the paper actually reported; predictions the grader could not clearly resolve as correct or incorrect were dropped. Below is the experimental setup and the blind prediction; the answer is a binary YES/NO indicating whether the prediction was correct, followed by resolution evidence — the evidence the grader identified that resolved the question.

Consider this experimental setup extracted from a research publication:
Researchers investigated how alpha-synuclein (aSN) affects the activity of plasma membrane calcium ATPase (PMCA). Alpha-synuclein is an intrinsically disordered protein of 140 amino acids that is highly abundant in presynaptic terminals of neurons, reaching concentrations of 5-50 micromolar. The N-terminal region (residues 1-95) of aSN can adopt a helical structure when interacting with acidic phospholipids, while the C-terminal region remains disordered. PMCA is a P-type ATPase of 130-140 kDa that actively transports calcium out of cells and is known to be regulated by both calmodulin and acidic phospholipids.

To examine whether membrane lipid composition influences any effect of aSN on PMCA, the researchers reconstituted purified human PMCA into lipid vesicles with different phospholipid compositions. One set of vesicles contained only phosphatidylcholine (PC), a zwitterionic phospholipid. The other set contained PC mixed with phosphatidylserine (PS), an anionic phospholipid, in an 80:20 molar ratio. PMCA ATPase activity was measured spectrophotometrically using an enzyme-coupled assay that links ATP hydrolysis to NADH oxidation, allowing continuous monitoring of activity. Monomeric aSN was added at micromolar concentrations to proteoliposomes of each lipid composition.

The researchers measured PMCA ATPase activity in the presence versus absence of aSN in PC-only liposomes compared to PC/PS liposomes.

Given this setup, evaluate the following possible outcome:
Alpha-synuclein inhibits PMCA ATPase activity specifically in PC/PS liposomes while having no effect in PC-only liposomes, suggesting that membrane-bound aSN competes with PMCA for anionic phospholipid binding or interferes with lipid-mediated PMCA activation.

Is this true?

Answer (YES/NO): NO